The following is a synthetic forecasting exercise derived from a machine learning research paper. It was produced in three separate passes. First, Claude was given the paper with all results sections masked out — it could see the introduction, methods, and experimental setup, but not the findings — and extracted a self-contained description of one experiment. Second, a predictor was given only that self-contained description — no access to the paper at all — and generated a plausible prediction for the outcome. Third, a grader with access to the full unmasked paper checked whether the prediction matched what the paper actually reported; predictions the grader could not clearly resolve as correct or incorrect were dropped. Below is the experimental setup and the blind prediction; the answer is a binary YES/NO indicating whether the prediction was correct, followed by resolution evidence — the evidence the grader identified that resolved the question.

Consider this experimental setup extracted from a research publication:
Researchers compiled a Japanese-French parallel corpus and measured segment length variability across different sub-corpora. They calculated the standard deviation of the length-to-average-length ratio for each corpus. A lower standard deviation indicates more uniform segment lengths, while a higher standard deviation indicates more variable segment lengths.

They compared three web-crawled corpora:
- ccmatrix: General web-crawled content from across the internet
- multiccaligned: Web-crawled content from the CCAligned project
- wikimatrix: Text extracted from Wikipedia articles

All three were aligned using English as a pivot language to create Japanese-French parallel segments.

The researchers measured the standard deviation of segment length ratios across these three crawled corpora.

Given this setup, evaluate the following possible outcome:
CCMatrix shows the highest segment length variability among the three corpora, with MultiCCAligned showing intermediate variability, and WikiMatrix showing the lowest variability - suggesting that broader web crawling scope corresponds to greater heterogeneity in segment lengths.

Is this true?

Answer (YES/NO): NO